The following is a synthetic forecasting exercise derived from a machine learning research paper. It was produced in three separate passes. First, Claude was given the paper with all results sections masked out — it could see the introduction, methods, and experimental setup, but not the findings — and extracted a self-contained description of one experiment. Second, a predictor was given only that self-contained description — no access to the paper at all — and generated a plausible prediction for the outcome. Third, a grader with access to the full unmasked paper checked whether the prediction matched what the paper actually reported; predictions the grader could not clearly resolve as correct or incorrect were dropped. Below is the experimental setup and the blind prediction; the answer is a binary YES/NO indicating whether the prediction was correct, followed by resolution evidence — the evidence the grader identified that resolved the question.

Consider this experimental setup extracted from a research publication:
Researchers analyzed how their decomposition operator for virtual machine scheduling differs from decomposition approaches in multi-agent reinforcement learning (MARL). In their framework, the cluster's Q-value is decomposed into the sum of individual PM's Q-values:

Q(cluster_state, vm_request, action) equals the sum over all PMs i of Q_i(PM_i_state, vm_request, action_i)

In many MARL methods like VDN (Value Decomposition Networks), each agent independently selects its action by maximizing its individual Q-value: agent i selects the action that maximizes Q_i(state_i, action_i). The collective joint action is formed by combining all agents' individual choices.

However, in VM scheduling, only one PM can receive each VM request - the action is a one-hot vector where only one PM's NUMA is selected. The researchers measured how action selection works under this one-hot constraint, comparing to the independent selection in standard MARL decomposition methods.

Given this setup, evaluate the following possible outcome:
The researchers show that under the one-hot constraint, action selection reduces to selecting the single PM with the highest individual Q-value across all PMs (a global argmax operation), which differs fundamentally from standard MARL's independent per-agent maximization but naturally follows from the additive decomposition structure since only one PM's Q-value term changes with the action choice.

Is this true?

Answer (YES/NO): YES